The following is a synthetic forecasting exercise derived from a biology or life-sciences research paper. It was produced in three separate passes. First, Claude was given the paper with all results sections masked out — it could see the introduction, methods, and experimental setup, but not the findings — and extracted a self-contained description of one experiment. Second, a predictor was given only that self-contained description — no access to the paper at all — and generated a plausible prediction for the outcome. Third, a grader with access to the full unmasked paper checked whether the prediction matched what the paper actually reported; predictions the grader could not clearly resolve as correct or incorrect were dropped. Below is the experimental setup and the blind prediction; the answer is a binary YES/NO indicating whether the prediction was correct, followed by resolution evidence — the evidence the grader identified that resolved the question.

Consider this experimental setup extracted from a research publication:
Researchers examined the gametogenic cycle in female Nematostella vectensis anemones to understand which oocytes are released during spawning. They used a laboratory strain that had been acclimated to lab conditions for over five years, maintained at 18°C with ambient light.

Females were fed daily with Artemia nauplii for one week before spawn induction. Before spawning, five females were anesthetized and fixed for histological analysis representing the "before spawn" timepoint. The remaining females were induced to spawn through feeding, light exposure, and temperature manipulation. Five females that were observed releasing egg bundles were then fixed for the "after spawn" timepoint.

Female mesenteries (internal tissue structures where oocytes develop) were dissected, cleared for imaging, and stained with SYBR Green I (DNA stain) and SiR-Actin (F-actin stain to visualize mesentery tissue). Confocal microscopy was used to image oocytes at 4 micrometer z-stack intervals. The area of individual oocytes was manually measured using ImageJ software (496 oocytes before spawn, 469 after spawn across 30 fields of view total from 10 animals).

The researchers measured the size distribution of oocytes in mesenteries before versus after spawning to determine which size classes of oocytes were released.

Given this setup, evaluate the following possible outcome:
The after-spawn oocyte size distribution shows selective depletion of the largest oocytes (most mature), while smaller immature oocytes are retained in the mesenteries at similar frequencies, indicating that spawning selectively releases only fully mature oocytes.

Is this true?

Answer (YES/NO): YES